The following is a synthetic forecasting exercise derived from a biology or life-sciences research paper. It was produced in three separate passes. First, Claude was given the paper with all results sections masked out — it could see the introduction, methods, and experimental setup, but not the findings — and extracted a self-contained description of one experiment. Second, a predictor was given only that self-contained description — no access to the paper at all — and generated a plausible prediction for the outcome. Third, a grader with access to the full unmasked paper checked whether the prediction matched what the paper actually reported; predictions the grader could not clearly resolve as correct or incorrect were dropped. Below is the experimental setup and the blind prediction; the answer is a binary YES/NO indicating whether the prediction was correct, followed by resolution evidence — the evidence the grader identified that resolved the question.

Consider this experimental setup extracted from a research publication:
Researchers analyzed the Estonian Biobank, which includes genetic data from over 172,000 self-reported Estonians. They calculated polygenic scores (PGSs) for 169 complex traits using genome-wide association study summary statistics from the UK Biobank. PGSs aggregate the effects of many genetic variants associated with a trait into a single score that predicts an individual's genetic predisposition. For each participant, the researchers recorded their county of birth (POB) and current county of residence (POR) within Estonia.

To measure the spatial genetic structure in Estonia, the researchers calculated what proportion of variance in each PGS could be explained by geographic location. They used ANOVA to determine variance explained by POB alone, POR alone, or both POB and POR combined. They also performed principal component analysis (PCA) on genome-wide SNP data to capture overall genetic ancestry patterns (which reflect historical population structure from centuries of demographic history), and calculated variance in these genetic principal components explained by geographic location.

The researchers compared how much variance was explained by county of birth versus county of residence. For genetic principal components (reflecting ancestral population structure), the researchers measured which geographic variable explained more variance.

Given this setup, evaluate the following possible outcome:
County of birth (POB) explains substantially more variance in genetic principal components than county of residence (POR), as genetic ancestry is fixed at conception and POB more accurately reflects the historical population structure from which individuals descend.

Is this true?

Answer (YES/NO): YES